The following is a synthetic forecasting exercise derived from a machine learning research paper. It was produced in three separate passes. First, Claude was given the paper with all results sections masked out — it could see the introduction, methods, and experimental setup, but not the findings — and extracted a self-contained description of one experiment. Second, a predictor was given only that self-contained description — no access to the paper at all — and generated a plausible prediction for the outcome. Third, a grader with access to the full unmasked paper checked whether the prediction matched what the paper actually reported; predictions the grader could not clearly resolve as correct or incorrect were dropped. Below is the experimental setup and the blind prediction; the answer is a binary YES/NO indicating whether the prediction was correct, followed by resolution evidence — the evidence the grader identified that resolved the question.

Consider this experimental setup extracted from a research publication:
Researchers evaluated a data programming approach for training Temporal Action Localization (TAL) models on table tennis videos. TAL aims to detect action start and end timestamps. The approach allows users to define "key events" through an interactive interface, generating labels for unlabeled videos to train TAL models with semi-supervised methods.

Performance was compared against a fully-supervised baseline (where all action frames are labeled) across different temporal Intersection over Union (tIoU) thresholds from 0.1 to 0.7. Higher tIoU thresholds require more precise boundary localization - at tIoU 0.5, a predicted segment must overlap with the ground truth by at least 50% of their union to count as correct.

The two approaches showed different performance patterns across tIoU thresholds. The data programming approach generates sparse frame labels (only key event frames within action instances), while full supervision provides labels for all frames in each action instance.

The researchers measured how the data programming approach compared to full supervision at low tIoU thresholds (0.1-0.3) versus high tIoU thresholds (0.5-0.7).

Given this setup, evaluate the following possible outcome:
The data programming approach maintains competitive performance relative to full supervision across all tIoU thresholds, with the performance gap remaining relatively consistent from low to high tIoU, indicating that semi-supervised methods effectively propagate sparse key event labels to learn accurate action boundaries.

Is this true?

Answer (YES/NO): NO